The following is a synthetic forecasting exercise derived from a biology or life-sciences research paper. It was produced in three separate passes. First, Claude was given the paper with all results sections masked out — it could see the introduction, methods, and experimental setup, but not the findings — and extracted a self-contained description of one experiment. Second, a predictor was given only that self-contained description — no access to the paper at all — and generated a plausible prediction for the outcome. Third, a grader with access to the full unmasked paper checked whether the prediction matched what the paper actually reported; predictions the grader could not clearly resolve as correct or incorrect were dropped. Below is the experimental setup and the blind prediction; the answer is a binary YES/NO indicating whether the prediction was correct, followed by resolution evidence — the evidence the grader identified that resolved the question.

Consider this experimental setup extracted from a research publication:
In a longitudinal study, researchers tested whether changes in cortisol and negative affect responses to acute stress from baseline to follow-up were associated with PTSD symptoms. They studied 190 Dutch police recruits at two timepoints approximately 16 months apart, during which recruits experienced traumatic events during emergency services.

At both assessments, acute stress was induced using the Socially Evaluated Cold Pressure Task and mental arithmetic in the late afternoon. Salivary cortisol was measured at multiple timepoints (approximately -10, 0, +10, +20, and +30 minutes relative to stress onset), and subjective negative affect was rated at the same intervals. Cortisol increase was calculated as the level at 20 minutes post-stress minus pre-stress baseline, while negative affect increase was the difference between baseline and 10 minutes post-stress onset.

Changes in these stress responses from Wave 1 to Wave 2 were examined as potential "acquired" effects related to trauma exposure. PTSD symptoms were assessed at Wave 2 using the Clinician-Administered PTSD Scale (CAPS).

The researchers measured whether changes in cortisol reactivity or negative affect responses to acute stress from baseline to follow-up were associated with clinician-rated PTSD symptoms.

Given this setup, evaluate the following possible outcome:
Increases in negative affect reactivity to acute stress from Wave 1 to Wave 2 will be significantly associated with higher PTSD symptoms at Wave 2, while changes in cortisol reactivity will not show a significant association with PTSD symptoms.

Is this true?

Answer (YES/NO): NO